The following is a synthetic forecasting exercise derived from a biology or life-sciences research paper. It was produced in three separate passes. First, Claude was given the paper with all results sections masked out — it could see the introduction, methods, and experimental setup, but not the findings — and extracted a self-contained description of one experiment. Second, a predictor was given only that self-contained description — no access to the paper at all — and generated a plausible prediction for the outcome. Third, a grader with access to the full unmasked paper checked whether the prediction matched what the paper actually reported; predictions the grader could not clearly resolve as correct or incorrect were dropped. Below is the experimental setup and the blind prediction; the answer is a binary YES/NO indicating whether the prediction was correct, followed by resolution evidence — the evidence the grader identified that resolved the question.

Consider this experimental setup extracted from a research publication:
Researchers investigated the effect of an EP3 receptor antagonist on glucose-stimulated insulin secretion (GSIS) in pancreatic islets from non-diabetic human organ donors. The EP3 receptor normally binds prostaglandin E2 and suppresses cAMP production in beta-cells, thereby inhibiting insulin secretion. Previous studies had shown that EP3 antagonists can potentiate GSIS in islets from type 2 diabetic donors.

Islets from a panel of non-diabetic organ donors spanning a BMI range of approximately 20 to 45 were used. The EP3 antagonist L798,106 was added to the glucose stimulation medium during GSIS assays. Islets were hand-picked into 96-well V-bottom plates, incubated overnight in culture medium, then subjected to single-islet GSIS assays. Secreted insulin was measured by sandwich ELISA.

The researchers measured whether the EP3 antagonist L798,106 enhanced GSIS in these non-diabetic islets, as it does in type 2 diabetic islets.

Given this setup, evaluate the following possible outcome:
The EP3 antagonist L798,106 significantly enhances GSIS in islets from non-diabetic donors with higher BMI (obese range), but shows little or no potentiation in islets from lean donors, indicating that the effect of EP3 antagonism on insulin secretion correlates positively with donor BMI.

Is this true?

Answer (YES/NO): NO